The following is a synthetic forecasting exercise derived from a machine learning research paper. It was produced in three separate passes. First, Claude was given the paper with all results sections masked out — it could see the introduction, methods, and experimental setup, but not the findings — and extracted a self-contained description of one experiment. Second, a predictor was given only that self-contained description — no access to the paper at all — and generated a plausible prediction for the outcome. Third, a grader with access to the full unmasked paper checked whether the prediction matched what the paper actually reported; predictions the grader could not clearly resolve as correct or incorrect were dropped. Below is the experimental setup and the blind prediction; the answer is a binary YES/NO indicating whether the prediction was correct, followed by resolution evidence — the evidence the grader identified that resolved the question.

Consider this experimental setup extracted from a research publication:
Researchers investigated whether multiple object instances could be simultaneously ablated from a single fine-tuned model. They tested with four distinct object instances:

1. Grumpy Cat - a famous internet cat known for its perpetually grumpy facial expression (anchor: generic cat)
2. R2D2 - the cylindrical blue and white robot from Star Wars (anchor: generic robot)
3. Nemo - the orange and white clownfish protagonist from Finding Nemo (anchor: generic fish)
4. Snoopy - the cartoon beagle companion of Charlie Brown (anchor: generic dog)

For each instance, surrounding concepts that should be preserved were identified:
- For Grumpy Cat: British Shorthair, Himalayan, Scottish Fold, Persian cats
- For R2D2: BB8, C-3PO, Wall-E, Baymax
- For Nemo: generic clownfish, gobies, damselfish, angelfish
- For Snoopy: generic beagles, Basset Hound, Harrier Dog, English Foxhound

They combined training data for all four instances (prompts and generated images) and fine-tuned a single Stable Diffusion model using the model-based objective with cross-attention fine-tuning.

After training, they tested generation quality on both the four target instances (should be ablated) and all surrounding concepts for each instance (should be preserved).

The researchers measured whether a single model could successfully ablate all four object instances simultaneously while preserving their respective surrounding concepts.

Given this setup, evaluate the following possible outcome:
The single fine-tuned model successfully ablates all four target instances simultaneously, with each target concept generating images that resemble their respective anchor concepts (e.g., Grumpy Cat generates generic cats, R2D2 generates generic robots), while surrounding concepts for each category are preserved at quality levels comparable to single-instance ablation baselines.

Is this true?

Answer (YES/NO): YES